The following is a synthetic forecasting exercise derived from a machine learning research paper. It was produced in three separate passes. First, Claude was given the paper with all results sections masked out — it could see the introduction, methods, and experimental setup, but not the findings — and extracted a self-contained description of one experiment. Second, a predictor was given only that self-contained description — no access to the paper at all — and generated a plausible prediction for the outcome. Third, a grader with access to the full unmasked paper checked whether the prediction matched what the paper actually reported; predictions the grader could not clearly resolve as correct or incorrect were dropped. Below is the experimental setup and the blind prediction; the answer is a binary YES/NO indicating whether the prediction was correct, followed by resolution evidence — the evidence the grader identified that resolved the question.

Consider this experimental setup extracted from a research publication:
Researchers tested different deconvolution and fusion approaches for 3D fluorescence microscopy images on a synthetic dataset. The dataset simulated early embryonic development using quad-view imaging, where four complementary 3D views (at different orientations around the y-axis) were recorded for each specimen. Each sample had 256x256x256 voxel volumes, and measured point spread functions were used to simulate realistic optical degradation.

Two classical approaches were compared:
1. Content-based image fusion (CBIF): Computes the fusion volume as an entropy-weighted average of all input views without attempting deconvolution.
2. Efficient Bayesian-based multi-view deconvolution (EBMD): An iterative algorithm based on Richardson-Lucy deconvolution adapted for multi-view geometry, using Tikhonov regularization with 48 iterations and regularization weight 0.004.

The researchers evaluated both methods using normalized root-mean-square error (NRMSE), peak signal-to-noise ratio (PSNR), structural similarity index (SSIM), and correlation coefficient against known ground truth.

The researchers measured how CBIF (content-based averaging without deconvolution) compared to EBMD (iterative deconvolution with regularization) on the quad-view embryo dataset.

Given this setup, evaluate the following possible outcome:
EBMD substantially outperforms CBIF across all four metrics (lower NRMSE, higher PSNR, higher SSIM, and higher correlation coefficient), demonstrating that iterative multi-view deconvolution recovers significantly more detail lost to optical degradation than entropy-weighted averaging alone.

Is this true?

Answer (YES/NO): YES